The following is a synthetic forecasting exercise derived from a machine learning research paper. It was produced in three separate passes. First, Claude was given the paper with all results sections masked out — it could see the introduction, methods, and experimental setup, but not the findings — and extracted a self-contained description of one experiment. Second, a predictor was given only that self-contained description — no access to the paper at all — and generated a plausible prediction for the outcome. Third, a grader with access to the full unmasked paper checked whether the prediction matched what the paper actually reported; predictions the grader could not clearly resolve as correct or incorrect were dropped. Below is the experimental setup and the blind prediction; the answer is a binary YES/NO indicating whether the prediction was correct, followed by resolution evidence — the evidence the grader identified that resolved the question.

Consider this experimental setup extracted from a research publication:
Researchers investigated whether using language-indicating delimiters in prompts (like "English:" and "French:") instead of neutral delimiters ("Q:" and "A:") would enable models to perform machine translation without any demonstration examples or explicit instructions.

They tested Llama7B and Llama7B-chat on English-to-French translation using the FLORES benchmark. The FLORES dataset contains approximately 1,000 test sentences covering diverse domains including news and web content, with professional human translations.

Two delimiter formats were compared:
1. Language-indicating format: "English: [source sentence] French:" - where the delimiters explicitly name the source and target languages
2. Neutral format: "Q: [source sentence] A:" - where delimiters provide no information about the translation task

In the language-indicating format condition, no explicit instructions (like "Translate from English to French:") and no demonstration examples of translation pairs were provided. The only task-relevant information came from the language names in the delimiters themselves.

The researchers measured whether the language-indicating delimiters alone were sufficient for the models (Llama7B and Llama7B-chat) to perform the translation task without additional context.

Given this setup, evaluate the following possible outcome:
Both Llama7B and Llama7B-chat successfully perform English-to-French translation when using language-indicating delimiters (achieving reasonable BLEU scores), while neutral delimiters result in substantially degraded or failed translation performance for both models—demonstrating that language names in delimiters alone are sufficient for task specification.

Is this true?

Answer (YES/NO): YES